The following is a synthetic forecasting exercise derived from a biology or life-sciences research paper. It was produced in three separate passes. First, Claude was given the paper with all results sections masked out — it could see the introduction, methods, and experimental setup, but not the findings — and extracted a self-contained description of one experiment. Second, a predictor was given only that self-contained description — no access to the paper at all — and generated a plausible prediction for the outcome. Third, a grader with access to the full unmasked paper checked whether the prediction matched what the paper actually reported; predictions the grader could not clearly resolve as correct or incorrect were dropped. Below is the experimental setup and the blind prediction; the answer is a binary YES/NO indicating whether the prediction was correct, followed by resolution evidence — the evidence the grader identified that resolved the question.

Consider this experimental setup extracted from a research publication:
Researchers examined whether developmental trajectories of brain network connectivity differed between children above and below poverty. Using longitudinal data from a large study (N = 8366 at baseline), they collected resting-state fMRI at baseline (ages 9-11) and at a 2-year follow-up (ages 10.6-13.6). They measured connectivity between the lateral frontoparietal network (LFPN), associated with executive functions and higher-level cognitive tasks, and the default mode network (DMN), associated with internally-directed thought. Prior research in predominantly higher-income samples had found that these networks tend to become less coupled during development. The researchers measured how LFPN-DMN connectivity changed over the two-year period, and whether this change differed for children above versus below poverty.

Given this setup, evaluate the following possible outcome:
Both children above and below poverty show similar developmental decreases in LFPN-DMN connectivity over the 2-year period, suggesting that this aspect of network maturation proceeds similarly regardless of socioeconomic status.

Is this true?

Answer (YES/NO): NO